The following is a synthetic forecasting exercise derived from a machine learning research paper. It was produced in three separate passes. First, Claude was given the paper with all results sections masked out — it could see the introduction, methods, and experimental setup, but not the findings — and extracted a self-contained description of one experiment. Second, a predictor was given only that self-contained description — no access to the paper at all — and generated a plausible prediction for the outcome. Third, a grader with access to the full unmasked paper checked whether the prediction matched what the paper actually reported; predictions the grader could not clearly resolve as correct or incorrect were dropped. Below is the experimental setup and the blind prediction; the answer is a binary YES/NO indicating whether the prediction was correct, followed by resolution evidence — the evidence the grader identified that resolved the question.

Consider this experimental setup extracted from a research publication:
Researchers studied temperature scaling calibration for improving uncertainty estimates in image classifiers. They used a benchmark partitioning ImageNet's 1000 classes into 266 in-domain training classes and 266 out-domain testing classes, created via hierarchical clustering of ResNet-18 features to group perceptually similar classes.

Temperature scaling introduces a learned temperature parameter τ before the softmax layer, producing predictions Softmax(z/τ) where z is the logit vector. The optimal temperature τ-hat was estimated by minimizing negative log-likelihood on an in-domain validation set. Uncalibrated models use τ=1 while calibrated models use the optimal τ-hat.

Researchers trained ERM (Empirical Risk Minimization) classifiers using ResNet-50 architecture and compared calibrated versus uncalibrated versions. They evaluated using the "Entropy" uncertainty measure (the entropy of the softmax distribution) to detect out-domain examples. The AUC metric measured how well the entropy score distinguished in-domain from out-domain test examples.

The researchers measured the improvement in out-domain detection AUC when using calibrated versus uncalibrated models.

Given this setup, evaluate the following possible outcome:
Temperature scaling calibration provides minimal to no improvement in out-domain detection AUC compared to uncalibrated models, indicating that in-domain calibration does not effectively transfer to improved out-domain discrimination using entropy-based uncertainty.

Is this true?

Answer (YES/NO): YES